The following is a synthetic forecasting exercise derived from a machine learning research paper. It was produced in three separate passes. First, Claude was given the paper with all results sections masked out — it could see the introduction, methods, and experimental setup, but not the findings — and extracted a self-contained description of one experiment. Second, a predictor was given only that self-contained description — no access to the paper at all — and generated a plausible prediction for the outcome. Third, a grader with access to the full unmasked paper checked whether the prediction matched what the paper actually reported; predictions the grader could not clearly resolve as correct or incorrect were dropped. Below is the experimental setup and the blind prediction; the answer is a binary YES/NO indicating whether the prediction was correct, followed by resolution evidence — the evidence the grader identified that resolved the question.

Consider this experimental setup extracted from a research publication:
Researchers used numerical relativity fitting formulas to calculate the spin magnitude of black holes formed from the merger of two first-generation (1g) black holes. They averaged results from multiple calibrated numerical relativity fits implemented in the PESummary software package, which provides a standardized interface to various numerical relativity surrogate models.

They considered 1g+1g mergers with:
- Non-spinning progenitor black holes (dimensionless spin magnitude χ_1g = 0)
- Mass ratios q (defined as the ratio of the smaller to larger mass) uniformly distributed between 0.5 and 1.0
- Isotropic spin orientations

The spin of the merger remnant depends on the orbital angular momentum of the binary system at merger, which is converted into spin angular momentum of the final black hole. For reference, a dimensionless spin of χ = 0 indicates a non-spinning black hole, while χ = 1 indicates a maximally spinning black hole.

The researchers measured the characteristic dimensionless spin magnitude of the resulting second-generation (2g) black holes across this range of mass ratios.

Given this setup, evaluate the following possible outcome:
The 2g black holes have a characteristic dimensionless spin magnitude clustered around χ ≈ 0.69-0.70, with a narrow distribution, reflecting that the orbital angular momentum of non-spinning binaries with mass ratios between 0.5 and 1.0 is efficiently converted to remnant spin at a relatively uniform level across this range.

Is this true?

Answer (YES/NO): YES